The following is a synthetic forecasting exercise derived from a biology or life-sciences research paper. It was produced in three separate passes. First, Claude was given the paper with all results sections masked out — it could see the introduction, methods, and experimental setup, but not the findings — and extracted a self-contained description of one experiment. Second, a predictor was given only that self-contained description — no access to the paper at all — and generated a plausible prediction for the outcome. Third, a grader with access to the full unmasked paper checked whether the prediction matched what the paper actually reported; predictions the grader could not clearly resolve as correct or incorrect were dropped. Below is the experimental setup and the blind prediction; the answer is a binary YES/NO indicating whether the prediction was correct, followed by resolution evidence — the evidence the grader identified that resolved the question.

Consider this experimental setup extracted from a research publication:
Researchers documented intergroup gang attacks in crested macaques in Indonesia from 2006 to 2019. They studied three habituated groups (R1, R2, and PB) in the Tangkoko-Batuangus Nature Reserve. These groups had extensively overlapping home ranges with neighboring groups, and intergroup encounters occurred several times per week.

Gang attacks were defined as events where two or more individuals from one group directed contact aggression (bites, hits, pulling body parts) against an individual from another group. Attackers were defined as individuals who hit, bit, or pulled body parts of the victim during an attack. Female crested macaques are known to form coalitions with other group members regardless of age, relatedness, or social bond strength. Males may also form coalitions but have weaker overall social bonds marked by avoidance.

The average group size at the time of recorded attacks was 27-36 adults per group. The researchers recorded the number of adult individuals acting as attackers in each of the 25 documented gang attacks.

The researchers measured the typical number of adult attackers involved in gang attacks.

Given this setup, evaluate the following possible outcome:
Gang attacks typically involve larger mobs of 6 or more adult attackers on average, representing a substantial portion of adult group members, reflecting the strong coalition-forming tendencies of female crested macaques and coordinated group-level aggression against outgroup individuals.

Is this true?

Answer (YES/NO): NO